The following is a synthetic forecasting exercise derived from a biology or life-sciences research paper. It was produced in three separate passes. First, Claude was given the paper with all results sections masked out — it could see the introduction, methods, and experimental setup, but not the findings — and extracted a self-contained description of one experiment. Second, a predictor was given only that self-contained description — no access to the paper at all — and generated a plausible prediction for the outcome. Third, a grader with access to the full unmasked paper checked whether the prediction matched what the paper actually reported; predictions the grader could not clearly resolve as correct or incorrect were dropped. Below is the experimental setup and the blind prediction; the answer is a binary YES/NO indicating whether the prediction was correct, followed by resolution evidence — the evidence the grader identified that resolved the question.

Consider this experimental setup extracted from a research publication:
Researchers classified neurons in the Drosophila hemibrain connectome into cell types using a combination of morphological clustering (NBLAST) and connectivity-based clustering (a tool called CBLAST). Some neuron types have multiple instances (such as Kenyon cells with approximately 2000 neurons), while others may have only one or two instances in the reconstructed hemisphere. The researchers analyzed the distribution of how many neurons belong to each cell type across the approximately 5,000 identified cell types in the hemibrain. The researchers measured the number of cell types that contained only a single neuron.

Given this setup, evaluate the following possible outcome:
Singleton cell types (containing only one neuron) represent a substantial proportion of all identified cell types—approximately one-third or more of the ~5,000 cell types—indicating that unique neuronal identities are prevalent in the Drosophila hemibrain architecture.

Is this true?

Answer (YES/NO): NO